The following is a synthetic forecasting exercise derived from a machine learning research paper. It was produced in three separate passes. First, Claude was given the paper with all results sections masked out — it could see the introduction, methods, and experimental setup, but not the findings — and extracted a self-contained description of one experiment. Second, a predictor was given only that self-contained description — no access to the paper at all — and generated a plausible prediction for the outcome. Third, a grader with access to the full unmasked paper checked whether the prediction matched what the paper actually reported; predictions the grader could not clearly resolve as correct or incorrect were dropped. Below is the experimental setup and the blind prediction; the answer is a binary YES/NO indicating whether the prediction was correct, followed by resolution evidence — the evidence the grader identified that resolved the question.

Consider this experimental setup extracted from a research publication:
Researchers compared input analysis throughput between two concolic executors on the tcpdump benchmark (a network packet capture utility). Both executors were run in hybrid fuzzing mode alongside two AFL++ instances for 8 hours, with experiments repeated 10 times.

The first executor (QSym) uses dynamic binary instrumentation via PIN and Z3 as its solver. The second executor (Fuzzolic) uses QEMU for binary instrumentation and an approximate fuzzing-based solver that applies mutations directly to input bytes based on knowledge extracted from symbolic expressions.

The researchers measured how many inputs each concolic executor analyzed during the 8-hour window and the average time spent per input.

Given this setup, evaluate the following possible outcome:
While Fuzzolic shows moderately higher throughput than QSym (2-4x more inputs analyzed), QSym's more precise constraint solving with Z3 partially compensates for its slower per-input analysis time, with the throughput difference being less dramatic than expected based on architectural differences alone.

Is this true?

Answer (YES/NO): NO